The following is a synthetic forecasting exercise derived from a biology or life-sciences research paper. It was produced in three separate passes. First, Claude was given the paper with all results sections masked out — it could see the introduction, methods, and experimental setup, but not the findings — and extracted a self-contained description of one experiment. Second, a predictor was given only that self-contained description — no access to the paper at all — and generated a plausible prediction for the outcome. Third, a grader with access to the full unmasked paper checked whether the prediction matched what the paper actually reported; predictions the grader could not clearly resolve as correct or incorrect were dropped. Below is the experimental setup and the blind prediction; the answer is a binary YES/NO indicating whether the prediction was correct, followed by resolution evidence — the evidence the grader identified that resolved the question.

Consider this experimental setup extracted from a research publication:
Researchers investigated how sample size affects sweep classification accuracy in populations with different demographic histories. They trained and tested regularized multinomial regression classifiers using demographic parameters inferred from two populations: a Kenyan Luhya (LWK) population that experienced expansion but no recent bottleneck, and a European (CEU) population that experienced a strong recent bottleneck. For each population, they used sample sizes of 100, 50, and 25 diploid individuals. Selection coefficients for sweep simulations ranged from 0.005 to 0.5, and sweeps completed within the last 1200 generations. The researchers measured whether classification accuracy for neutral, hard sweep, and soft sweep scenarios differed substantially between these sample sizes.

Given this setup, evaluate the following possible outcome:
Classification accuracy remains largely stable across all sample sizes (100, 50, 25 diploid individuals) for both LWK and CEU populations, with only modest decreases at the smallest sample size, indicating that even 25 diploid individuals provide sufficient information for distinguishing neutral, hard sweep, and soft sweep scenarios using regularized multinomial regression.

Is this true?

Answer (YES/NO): NO